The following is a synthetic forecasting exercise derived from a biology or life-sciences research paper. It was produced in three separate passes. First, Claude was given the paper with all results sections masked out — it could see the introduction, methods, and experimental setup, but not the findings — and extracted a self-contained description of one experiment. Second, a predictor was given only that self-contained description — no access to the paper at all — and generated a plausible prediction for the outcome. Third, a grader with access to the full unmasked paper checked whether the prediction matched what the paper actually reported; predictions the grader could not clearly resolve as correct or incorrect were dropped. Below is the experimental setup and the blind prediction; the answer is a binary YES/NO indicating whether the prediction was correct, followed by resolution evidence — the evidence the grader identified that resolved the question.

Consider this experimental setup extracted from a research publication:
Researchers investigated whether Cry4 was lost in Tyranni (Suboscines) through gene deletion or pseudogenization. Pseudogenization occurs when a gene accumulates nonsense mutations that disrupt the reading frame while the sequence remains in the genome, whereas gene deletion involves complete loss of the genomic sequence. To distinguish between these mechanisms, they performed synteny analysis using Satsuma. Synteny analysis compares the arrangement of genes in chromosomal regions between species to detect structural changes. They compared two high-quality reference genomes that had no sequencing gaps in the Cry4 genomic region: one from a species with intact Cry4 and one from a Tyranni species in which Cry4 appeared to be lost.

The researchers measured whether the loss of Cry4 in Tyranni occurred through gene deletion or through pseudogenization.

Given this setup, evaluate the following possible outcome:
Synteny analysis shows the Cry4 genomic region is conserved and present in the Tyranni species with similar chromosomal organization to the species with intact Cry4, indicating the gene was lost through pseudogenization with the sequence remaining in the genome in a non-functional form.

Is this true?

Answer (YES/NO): NO